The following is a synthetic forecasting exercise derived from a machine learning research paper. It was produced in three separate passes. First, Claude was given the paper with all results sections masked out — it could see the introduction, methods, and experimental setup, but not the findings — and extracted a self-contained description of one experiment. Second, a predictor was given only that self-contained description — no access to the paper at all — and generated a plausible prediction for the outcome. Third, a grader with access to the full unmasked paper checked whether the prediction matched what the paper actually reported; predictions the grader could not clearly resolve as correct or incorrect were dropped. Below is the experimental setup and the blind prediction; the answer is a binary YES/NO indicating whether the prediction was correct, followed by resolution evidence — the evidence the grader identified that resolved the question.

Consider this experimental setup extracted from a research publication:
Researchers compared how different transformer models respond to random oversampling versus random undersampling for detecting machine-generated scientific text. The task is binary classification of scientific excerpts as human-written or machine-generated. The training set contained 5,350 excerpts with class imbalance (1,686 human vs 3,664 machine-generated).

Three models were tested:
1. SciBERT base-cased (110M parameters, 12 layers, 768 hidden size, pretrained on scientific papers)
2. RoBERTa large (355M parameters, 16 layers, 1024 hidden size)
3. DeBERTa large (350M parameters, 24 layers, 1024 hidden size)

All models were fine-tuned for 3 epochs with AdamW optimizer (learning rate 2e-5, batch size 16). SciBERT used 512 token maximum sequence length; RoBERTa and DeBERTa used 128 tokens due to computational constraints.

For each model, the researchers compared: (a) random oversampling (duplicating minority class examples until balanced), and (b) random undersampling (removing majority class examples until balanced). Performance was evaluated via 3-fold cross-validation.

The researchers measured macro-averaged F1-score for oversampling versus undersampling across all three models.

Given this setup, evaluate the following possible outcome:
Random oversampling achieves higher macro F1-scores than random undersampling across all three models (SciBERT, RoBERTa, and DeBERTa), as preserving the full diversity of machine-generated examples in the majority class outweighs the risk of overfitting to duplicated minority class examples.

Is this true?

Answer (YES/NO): YES